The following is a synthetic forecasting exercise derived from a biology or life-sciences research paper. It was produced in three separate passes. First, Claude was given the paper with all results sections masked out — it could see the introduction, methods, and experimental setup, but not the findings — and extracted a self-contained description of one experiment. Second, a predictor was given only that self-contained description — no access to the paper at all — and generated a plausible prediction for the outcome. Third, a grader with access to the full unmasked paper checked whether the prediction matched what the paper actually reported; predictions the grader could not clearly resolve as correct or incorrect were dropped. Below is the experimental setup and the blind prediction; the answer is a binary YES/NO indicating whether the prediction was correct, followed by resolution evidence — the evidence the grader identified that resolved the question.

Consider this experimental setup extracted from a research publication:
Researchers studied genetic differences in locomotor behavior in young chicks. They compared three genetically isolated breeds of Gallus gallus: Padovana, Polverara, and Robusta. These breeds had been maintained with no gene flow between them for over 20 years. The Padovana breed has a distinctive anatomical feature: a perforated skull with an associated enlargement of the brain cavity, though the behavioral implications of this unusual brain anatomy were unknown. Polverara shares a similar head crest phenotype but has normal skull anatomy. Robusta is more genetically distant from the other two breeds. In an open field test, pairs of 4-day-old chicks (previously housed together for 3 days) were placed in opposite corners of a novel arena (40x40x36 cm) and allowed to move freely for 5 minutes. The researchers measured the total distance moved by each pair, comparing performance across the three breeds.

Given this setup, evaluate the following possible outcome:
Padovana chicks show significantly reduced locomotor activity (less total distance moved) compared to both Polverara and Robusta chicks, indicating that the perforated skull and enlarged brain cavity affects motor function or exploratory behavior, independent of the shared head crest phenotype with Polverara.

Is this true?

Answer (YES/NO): NO